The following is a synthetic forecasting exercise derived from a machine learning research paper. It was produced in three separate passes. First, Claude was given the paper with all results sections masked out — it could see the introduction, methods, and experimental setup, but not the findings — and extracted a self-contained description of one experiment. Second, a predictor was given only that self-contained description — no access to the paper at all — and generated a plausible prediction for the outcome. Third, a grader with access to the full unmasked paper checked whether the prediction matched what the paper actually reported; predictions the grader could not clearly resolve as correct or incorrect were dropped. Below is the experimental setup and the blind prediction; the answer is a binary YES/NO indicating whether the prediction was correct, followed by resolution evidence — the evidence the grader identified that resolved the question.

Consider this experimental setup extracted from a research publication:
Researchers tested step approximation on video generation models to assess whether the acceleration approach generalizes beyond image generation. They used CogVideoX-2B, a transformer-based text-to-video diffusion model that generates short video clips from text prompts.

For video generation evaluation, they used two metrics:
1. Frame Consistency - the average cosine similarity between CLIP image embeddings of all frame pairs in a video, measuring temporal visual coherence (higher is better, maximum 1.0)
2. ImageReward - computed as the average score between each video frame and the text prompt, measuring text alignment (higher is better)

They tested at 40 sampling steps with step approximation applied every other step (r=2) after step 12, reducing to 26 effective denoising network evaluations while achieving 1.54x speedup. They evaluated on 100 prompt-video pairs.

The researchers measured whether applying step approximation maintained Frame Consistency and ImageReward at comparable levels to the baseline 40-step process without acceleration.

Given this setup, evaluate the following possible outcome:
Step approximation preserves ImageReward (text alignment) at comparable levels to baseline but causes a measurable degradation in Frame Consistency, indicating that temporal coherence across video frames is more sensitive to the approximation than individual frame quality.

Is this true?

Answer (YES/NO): NO